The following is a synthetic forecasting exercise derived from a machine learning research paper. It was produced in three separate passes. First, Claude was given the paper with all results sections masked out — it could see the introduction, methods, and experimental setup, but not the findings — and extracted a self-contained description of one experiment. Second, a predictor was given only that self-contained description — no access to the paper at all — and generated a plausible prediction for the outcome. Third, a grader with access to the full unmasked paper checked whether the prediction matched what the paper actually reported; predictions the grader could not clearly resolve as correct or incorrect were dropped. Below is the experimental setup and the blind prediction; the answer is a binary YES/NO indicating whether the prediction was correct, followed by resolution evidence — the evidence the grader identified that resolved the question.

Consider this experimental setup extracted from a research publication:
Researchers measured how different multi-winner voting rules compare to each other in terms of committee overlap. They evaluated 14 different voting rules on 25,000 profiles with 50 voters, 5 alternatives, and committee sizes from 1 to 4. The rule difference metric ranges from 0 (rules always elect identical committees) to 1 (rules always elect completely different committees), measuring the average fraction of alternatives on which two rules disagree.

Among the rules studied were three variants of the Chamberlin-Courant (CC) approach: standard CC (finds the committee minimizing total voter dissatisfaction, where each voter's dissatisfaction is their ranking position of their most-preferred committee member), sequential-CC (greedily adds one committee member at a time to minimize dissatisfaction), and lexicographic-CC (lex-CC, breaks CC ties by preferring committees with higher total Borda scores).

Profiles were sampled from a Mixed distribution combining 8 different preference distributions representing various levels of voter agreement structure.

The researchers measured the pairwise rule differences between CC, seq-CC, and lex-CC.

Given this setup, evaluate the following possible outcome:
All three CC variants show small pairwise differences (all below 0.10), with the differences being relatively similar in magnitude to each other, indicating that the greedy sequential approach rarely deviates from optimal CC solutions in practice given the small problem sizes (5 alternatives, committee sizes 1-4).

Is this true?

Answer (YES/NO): NO